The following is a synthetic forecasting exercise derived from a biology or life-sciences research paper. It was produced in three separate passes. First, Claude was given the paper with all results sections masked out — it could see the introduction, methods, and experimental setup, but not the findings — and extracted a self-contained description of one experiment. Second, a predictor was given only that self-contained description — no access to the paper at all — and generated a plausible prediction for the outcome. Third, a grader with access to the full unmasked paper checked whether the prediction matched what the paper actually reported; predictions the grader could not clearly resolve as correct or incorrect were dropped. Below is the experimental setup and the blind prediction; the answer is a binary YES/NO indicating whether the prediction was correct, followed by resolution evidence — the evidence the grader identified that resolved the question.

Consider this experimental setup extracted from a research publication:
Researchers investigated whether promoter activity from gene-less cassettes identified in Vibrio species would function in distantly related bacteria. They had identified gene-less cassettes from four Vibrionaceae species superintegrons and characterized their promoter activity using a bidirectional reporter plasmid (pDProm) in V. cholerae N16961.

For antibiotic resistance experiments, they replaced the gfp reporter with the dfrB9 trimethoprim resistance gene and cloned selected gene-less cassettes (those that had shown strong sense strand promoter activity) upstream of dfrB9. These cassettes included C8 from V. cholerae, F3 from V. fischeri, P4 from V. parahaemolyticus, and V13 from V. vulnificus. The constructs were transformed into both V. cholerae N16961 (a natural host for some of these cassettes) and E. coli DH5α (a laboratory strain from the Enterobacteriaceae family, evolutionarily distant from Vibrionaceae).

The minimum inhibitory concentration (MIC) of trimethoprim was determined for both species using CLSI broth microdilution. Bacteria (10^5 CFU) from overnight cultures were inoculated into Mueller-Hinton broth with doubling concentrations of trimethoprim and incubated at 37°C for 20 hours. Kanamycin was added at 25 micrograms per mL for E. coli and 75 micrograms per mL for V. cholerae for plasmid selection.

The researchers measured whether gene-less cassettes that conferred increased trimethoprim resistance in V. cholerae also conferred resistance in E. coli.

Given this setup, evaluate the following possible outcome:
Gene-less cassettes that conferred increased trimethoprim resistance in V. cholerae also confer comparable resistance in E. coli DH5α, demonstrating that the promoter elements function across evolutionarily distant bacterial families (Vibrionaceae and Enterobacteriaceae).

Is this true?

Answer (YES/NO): YES